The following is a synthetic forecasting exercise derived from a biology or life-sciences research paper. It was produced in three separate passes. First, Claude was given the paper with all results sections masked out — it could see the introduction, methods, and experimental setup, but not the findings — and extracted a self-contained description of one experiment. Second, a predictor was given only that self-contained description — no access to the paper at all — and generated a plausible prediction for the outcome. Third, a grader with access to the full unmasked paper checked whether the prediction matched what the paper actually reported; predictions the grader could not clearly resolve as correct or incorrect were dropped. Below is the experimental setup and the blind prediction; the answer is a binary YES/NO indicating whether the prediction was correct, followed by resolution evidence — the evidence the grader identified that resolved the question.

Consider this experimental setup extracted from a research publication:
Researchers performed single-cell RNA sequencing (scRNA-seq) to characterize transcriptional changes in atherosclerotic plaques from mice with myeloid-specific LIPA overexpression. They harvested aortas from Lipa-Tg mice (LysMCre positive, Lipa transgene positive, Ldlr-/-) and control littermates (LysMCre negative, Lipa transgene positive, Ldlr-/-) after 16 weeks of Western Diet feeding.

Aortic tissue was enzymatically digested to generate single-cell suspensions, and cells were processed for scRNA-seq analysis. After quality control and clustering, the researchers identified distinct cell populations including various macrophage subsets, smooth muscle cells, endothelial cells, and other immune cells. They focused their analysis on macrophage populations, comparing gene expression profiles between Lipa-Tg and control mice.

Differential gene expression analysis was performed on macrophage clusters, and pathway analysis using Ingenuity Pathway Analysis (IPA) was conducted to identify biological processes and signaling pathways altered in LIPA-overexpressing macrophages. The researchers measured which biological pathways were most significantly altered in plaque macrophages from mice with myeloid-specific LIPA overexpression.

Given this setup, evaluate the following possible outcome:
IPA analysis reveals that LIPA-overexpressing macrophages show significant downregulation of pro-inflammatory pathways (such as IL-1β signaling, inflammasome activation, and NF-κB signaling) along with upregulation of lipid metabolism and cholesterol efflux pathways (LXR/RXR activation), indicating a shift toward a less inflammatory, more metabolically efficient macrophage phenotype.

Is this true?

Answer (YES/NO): NO